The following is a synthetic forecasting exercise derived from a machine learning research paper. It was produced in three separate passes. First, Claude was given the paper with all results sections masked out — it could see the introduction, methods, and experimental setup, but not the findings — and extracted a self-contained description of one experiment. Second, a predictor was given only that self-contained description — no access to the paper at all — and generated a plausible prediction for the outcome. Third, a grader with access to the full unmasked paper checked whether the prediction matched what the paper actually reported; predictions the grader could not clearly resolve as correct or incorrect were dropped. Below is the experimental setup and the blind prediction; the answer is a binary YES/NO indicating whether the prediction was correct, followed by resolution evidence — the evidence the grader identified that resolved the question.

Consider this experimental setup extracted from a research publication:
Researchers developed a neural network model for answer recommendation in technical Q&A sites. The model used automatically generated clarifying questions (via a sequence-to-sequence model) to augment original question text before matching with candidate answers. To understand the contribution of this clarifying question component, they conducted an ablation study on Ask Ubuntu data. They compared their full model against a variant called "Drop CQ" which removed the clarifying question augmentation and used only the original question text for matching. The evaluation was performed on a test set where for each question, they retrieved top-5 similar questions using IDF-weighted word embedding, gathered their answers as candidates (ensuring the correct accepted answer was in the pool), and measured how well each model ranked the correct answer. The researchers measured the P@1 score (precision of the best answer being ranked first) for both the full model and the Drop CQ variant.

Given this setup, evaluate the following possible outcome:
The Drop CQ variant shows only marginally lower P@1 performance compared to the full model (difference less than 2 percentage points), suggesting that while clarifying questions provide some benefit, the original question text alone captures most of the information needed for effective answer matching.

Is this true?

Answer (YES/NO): NO